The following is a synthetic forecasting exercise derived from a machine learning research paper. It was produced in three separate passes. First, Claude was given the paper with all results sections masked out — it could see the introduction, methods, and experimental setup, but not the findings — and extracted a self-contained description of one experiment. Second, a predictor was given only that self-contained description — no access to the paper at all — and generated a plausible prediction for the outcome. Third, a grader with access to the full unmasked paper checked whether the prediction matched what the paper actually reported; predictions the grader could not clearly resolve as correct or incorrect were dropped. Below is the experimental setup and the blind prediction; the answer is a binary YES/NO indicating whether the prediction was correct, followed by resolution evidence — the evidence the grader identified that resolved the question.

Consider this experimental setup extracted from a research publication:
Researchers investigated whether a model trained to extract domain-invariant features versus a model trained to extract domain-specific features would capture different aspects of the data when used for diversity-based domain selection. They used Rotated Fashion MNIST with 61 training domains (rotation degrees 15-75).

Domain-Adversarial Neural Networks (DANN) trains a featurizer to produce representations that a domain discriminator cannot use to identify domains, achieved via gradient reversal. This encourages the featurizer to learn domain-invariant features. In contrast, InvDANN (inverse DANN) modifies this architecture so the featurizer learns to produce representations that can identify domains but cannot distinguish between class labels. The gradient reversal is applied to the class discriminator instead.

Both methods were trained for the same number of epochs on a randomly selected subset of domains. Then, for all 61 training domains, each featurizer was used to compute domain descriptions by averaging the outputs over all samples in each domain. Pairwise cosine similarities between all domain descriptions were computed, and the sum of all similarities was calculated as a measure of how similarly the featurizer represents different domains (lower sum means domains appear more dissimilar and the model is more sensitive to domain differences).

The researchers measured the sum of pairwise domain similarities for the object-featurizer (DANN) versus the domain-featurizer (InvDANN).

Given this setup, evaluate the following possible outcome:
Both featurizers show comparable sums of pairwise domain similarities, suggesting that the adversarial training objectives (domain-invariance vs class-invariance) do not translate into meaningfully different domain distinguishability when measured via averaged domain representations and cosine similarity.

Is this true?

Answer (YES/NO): NO